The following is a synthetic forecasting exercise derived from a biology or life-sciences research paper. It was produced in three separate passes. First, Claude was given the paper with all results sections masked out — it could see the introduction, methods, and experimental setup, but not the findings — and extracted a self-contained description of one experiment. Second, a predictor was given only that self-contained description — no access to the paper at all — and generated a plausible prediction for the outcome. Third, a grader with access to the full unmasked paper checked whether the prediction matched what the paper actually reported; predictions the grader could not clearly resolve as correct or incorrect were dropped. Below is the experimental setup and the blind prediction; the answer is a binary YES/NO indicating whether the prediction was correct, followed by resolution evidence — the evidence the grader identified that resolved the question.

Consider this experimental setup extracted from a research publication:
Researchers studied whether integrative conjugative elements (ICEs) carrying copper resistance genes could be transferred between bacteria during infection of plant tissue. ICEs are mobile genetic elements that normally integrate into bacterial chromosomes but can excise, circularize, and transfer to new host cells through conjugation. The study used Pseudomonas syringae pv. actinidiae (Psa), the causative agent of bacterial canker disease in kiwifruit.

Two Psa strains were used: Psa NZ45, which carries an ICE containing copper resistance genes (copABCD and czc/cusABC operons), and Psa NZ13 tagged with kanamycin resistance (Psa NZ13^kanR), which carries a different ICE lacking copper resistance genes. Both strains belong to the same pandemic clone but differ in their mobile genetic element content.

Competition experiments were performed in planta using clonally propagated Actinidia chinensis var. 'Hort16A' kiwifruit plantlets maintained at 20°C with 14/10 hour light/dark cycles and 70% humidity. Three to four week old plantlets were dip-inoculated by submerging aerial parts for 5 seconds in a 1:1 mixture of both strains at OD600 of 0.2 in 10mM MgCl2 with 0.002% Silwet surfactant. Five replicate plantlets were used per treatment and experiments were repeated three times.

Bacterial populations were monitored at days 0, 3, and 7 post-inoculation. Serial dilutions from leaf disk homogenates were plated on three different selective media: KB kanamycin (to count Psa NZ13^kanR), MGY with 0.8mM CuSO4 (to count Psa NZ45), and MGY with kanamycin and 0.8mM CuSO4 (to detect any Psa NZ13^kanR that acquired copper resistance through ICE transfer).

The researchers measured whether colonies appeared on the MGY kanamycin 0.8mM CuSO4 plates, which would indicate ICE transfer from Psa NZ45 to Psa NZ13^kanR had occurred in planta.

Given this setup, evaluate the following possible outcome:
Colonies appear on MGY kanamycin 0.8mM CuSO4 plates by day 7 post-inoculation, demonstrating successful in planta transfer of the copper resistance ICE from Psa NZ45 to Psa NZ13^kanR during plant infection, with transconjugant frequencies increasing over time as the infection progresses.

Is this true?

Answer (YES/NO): NO